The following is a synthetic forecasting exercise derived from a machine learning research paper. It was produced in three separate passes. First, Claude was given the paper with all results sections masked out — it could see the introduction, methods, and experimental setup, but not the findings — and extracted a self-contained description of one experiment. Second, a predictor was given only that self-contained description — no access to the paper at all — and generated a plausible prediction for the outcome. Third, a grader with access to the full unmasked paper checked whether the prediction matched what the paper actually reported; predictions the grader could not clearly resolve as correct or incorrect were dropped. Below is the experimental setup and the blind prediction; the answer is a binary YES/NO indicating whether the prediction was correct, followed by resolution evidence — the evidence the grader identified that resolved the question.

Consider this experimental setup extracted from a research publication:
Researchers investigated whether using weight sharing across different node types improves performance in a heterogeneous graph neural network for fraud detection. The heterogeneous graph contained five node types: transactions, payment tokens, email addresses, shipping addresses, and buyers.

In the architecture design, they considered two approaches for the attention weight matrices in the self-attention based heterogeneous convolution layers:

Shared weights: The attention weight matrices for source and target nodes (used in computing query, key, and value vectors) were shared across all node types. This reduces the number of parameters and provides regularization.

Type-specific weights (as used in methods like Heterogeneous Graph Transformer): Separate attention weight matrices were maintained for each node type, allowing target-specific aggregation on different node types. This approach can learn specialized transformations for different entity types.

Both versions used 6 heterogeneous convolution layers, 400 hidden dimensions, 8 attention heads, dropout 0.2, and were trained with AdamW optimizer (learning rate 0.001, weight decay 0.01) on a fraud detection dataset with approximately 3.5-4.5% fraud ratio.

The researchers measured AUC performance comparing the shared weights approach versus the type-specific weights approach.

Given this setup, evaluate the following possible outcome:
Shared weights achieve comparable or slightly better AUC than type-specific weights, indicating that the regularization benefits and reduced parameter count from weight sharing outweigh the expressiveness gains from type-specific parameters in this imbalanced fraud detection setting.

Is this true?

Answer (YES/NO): YES